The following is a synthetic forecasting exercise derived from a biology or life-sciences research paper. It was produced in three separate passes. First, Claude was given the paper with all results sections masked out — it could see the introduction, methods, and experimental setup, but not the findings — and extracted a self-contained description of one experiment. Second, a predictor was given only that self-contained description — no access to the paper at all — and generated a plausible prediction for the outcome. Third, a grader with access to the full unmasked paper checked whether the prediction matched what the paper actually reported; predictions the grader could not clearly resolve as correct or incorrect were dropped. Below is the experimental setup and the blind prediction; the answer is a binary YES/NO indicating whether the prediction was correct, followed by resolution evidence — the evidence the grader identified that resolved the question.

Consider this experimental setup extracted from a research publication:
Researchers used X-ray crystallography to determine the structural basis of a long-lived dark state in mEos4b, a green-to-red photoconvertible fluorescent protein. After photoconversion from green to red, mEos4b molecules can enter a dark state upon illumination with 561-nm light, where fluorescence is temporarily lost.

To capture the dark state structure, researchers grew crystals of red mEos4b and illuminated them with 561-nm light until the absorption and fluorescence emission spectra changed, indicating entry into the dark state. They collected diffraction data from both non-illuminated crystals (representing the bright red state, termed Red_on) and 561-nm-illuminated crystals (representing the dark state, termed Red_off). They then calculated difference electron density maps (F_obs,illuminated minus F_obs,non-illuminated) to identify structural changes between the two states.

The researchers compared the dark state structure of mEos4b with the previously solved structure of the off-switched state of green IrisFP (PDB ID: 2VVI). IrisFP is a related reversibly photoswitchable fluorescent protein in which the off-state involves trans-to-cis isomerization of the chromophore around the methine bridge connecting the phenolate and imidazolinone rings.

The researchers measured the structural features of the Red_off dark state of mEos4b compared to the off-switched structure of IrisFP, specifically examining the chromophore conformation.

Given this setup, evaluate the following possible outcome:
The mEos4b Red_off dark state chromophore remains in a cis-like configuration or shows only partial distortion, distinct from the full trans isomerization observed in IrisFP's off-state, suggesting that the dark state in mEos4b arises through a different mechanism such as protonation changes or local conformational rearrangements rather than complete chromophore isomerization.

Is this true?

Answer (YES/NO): NO